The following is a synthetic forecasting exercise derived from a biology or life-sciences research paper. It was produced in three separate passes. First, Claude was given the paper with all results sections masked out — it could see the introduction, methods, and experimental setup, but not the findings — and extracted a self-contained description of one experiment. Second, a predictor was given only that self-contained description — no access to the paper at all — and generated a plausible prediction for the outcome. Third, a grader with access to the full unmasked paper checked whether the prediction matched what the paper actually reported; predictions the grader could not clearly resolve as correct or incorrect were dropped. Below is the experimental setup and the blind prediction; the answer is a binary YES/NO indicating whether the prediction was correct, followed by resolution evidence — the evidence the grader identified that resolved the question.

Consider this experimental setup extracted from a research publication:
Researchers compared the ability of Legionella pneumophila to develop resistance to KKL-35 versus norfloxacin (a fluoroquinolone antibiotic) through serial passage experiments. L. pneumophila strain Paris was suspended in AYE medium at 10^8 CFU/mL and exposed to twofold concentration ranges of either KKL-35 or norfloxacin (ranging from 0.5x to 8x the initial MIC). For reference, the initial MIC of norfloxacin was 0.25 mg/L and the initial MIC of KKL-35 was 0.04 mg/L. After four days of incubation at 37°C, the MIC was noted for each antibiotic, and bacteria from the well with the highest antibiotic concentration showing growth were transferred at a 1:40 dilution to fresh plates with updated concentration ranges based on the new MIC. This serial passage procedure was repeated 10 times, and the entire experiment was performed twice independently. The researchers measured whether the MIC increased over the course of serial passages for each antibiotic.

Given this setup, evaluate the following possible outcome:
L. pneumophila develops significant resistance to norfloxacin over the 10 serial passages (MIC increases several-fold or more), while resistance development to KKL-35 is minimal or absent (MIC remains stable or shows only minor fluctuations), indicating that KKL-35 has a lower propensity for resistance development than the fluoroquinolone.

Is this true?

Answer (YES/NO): YES